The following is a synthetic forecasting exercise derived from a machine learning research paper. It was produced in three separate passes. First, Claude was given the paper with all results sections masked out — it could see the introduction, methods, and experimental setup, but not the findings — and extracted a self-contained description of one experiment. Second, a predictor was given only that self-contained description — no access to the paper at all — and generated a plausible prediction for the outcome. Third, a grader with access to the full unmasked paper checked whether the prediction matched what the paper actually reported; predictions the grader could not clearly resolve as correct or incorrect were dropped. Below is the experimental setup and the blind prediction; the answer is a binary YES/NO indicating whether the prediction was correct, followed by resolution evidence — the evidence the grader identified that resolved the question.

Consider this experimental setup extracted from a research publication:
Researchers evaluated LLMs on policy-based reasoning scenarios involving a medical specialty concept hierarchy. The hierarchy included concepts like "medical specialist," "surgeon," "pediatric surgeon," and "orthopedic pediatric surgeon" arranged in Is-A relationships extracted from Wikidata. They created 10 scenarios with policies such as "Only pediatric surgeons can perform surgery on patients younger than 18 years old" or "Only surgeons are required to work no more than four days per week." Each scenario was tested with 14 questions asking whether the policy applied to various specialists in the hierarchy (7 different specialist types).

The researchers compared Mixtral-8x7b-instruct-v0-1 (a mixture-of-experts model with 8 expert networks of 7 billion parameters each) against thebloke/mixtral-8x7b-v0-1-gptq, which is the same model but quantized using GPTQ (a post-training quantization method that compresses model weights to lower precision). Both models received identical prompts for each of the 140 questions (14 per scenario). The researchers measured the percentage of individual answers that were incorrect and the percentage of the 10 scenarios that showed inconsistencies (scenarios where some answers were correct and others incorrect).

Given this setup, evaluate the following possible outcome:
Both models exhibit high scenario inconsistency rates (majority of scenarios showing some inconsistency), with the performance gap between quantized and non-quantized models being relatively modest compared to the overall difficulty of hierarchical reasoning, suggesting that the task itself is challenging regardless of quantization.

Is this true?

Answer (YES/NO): NO